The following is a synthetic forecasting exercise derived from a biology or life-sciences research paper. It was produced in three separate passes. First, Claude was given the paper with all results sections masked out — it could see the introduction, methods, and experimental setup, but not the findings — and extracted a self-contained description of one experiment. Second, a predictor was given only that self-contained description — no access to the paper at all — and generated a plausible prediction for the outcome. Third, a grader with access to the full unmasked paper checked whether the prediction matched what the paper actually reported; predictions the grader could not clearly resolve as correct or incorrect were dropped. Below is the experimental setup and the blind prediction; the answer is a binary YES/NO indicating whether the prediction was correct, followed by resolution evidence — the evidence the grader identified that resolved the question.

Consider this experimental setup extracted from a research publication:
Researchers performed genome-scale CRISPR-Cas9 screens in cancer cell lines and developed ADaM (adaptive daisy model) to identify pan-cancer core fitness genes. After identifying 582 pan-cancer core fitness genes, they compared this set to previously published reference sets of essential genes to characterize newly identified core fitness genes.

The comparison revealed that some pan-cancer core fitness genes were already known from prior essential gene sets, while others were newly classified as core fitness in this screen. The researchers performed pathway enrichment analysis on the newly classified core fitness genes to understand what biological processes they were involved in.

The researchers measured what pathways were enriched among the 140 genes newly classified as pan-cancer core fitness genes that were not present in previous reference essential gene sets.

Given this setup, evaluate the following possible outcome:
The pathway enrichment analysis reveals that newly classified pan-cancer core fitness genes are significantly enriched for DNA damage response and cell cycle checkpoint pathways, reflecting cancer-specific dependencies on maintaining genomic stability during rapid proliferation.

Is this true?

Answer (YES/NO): NO